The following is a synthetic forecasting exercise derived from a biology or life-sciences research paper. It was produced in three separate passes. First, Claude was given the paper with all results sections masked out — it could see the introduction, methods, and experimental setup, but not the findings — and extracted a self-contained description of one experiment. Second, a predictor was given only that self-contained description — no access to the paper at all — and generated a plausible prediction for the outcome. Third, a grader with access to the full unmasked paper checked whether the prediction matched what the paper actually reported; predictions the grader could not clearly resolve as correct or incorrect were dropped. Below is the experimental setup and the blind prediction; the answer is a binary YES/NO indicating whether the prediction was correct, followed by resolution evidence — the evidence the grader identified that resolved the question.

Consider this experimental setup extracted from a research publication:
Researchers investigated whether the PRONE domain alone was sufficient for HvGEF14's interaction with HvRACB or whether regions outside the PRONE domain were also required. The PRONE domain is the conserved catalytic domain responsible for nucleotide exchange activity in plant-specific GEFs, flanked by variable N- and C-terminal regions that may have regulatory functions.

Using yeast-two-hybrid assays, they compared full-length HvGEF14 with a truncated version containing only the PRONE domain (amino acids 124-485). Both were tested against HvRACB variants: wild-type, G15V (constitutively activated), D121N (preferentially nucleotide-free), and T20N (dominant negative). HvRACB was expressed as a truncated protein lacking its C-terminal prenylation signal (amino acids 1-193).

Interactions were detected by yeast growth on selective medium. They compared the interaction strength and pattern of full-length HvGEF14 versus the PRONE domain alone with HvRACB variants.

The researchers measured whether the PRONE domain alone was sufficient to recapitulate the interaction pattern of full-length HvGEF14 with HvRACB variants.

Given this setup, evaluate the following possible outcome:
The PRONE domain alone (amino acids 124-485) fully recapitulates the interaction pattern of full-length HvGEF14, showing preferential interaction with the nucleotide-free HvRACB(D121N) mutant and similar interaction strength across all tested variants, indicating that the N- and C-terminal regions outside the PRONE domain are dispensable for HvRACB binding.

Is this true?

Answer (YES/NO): NO